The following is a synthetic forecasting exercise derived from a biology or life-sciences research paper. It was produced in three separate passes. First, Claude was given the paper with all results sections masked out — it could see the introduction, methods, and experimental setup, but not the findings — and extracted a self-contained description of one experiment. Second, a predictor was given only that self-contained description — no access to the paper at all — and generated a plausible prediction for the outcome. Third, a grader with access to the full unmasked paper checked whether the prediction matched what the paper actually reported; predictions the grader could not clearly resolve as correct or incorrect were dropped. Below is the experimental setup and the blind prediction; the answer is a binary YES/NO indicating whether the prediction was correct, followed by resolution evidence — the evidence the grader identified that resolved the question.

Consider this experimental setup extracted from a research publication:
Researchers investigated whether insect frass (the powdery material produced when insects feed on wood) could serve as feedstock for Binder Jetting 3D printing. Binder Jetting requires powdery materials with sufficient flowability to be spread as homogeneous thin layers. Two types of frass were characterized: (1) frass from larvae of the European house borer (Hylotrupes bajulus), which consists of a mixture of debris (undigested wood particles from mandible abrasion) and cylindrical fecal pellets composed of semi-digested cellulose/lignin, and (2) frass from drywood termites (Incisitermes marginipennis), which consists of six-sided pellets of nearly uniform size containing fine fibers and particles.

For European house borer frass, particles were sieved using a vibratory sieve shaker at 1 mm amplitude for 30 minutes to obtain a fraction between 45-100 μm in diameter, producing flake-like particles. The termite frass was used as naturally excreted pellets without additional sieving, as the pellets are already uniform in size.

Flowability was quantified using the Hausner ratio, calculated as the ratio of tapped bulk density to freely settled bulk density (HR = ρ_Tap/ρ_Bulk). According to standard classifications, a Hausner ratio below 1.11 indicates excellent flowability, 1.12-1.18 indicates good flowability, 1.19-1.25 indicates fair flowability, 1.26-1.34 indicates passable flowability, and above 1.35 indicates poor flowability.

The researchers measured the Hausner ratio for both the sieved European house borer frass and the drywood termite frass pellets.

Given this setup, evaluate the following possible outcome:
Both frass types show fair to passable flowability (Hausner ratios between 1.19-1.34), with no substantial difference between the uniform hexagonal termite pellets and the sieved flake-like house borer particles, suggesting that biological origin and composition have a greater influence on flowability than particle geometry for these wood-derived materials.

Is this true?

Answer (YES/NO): NO